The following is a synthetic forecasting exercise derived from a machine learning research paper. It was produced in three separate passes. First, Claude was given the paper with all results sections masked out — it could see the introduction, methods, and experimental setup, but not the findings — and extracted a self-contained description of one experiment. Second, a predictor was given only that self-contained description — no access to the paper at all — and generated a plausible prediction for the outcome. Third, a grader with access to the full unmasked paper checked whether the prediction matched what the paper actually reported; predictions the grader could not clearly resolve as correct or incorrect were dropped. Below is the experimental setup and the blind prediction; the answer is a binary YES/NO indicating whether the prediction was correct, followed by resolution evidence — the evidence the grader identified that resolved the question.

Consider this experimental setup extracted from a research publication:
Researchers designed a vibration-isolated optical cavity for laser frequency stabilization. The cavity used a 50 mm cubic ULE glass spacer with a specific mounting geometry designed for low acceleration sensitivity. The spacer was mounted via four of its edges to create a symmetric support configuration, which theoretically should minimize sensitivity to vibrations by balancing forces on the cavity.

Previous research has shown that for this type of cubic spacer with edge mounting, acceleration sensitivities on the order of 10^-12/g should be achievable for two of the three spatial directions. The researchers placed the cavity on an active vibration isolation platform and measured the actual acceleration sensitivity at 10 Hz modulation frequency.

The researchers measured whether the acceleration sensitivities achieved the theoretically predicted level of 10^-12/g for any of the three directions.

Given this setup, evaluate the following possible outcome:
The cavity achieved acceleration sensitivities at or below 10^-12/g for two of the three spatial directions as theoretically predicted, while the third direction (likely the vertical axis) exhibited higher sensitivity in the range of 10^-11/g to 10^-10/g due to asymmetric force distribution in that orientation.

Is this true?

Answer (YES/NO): NO